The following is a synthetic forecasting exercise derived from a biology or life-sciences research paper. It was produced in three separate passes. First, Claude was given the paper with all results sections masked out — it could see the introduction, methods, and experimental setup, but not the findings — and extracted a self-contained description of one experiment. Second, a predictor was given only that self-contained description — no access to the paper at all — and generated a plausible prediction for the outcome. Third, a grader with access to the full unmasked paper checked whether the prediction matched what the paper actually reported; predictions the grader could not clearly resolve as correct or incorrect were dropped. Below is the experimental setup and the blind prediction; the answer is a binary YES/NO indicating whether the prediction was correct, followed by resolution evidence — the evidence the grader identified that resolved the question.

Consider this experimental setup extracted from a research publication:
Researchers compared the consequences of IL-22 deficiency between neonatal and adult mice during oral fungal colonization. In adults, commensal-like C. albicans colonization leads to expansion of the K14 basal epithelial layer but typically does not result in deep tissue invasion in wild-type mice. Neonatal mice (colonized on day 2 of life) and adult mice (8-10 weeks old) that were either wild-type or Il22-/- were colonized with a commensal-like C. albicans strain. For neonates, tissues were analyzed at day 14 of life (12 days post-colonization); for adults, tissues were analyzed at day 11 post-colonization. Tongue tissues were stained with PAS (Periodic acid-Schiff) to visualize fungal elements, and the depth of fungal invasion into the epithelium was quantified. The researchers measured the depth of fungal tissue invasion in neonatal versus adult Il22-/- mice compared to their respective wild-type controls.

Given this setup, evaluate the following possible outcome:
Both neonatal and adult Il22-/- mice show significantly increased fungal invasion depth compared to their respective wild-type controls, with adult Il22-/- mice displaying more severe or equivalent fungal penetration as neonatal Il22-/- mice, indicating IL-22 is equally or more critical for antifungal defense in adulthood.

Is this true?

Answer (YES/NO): NO